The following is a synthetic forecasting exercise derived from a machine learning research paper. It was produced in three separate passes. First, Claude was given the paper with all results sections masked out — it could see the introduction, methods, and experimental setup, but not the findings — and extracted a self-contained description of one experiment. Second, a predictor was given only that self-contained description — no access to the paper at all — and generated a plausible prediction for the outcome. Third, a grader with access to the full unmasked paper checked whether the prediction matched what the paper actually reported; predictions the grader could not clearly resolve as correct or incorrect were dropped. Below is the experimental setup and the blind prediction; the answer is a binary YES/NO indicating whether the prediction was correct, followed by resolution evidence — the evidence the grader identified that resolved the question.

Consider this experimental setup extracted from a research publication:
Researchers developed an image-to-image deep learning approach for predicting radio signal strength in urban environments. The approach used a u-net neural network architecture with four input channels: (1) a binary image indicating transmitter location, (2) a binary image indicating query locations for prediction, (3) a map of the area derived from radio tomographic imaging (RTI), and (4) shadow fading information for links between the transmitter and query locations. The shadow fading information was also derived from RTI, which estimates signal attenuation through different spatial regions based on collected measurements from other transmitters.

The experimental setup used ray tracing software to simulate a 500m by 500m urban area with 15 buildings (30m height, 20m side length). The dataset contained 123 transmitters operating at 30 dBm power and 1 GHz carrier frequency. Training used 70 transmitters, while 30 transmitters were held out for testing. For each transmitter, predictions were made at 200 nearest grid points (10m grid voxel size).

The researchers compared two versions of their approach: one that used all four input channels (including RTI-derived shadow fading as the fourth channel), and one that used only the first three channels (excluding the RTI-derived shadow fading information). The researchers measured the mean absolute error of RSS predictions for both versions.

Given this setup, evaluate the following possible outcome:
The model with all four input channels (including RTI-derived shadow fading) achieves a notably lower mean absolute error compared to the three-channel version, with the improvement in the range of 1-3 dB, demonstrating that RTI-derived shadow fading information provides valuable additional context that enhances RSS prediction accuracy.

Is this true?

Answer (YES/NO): YES